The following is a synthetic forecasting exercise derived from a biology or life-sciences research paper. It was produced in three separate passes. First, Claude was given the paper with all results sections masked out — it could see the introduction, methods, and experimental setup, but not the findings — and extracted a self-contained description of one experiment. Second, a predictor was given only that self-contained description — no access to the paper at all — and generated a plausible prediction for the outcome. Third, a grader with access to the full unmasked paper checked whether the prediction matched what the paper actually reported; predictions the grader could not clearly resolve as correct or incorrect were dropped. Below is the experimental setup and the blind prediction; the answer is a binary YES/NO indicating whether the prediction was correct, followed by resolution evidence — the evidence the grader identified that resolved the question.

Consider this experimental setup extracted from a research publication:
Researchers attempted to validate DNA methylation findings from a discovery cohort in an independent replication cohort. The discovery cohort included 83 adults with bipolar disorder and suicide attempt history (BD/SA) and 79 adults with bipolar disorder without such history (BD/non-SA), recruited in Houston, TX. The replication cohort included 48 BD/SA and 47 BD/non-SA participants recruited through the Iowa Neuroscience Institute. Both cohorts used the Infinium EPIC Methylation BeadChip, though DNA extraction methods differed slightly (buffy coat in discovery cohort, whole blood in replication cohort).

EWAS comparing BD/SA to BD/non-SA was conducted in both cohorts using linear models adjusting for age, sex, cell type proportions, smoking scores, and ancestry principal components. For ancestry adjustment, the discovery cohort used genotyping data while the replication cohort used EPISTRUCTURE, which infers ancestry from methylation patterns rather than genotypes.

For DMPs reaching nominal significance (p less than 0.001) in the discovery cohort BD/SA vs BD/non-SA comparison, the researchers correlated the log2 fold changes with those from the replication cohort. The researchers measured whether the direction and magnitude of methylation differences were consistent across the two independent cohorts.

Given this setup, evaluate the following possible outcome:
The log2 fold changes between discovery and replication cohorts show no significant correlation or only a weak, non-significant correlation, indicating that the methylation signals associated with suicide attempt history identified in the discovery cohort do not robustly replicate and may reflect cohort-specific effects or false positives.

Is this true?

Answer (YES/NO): NO